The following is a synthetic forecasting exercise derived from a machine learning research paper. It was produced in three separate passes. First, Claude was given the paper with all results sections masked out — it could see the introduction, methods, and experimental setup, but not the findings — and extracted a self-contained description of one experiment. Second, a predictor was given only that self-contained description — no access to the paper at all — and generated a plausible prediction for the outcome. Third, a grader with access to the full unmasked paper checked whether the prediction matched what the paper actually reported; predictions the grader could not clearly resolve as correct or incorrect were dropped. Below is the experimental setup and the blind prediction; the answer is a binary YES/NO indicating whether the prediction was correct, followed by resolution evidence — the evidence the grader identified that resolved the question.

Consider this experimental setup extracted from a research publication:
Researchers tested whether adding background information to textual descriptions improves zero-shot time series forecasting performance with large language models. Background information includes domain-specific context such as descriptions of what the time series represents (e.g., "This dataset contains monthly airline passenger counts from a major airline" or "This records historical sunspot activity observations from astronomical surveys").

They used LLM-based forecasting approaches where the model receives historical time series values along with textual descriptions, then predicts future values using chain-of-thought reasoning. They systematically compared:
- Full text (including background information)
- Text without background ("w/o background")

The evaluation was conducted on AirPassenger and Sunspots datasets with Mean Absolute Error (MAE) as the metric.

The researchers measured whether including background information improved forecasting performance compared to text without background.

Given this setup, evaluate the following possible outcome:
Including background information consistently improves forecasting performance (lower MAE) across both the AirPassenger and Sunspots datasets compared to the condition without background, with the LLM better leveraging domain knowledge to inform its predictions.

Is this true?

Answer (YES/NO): YES